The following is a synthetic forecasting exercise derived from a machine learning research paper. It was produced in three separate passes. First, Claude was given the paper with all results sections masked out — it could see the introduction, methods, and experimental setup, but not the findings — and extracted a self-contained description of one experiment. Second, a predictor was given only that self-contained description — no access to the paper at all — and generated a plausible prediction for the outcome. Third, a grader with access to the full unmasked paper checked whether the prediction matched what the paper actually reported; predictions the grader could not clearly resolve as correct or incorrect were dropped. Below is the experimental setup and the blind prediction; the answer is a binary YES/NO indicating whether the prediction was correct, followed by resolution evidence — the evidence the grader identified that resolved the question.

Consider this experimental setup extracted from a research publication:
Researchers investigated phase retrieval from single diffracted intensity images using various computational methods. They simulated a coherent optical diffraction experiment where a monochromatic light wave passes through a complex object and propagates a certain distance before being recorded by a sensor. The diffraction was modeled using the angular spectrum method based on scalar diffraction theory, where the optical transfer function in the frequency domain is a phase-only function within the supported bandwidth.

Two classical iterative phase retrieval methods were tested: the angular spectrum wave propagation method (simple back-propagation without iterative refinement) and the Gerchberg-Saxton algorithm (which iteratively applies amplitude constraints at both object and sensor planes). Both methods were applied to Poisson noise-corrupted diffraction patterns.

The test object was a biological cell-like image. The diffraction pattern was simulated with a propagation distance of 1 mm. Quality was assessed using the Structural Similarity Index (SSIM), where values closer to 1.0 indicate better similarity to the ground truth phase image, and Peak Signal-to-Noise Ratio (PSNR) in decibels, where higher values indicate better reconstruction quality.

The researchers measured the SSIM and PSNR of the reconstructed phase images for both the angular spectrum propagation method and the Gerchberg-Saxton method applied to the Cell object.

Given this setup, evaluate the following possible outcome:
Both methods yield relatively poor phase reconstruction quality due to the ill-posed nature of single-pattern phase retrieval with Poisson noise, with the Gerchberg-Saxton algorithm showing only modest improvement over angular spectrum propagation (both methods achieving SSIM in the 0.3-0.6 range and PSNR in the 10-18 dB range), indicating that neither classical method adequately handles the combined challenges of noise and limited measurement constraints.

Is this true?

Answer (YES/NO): NO